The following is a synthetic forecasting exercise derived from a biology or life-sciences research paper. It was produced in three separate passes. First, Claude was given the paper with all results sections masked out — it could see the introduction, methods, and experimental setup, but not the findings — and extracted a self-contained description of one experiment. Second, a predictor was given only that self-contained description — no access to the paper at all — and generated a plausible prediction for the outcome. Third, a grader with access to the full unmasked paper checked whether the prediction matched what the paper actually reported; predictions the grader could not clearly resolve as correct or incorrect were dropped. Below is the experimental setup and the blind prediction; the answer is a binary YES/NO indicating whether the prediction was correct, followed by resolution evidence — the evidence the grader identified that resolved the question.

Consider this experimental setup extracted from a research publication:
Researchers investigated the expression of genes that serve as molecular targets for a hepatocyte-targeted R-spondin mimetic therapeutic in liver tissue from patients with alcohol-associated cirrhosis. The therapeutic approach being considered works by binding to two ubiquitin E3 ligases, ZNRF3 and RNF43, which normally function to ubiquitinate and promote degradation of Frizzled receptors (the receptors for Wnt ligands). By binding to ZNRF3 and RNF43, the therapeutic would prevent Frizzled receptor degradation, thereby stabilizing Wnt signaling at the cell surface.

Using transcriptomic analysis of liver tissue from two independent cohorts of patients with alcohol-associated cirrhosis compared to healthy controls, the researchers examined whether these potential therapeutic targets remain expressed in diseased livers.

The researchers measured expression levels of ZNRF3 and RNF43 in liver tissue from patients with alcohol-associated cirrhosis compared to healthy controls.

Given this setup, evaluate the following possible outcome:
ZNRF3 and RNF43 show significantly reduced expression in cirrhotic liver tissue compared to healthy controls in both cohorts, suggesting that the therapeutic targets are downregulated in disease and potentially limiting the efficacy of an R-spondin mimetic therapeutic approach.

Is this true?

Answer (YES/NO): NO